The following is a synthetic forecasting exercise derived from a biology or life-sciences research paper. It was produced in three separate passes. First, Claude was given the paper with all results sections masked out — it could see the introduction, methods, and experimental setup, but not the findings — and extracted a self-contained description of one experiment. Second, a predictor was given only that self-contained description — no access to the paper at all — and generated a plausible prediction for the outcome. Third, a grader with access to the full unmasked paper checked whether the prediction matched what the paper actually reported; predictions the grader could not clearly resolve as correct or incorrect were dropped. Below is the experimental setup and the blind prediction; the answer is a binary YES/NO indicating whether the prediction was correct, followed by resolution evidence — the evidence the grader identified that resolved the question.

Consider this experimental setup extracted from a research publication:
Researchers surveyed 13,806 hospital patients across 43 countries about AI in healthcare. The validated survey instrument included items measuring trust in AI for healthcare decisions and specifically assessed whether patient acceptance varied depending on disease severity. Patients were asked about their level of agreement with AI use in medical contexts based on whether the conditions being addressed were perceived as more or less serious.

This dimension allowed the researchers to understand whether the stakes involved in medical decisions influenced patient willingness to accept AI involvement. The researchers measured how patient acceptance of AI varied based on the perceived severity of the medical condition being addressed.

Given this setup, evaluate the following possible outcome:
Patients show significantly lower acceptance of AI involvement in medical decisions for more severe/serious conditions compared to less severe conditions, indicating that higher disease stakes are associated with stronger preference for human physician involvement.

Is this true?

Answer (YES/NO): YES